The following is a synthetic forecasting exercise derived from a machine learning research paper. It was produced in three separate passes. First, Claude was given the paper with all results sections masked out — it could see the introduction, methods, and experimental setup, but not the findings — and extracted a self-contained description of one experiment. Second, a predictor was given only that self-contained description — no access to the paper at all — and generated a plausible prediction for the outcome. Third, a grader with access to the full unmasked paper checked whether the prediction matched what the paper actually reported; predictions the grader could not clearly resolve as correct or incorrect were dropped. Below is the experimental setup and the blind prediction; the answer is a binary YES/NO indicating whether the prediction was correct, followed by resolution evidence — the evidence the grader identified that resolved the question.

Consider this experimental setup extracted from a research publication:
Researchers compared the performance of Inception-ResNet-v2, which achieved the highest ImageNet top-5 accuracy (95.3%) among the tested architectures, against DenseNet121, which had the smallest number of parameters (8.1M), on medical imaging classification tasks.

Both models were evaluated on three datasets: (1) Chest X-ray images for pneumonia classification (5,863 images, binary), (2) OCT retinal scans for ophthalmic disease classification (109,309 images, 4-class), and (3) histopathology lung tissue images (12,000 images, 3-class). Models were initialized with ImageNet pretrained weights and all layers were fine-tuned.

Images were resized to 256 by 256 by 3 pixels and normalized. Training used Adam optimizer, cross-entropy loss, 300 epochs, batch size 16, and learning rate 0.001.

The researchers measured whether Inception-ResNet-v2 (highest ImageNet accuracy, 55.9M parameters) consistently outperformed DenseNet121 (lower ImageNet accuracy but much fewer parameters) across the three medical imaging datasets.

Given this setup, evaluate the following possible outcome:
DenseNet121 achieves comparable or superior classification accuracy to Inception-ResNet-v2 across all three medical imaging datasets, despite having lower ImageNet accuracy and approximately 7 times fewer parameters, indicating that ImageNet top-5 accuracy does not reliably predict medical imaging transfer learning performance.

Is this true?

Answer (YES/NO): YES